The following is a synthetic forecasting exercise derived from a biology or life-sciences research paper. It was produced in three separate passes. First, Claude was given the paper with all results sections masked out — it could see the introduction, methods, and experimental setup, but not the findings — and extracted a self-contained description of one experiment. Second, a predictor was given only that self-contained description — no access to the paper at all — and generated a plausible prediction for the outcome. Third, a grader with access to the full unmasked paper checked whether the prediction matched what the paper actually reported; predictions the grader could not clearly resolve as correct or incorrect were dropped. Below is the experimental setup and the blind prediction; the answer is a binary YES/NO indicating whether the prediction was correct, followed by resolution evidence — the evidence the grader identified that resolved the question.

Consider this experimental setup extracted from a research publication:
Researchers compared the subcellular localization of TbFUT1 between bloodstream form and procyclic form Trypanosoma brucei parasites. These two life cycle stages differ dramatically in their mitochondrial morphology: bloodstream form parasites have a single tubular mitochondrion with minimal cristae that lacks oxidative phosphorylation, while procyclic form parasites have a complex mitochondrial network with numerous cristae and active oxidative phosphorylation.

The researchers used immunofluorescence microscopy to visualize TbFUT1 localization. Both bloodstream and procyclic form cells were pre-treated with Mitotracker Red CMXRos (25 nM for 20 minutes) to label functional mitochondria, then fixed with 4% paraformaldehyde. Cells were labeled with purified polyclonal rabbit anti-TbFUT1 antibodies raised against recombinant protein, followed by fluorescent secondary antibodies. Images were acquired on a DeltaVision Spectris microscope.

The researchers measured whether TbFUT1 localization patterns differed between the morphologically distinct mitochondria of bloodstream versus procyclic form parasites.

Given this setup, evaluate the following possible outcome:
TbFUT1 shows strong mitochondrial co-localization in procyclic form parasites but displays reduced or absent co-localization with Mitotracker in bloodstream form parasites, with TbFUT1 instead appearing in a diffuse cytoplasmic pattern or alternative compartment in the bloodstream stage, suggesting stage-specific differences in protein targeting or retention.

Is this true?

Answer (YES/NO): NO